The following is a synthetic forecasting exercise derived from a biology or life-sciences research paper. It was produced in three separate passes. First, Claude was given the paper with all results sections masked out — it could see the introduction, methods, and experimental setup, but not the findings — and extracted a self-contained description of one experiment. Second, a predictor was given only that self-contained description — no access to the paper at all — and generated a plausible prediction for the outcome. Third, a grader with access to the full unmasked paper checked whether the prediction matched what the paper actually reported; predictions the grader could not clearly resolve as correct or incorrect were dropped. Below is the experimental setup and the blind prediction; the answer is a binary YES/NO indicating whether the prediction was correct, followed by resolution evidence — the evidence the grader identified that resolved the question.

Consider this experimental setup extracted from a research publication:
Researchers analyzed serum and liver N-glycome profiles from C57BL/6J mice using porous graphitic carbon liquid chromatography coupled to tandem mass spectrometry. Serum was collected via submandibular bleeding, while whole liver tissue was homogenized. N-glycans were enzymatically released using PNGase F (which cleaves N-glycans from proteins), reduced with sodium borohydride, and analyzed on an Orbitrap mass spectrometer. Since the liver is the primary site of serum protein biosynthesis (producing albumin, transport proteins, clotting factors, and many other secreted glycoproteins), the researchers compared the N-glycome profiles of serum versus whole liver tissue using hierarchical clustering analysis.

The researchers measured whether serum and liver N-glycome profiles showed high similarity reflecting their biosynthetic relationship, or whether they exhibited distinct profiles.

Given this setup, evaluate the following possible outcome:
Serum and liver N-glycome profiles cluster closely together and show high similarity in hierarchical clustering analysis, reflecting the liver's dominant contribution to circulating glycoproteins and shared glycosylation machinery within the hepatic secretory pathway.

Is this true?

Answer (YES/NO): YES